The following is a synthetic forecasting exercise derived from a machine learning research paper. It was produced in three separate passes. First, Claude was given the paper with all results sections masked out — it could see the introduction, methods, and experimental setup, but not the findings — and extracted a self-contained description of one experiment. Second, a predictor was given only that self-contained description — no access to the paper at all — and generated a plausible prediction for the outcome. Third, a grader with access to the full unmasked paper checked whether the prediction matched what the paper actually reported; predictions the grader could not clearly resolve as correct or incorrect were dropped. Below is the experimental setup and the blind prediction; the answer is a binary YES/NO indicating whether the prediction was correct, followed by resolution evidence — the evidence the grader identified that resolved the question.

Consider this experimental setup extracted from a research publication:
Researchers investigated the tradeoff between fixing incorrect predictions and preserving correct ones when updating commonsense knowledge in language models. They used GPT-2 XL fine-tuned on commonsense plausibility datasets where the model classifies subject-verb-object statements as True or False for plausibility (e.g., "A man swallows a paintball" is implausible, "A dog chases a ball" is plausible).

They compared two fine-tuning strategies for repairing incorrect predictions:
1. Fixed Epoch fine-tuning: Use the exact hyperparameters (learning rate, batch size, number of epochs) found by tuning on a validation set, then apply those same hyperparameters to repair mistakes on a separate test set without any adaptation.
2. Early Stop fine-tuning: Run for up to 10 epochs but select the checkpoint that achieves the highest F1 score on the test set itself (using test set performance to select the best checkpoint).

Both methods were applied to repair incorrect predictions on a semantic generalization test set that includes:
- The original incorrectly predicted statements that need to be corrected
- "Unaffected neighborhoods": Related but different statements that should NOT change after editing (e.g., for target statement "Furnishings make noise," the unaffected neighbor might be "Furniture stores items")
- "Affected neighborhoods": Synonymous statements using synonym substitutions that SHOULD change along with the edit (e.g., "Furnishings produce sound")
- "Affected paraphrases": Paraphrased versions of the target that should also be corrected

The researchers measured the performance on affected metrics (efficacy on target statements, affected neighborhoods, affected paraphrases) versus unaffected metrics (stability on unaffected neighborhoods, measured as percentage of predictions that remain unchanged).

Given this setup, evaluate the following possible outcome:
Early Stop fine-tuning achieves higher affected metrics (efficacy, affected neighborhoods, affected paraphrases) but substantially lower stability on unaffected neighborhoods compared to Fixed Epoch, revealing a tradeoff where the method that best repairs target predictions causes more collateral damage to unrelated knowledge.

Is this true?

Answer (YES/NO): NO